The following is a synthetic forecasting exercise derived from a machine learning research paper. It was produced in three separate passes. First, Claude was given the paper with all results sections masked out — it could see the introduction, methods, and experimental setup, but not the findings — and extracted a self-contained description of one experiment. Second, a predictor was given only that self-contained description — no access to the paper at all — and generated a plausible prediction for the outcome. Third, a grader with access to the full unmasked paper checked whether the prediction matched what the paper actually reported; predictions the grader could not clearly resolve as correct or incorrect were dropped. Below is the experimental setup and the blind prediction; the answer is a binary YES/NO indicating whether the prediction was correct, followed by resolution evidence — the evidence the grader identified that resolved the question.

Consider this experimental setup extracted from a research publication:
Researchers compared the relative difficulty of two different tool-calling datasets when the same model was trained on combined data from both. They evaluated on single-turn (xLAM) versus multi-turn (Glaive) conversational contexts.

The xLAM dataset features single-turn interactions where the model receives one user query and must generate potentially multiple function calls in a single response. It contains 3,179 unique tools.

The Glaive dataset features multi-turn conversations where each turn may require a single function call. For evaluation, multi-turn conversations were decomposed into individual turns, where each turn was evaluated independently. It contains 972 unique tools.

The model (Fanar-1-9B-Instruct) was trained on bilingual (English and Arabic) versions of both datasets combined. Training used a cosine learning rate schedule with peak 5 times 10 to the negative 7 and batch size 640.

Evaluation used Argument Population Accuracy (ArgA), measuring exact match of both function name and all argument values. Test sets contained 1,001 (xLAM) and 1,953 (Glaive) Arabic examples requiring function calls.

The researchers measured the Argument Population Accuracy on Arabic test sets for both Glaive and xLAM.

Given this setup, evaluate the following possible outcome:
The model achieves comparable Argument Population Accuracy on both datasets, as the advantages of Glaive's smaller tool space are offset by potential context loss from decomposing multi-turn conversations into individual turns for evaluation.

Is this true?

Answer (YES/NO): YES